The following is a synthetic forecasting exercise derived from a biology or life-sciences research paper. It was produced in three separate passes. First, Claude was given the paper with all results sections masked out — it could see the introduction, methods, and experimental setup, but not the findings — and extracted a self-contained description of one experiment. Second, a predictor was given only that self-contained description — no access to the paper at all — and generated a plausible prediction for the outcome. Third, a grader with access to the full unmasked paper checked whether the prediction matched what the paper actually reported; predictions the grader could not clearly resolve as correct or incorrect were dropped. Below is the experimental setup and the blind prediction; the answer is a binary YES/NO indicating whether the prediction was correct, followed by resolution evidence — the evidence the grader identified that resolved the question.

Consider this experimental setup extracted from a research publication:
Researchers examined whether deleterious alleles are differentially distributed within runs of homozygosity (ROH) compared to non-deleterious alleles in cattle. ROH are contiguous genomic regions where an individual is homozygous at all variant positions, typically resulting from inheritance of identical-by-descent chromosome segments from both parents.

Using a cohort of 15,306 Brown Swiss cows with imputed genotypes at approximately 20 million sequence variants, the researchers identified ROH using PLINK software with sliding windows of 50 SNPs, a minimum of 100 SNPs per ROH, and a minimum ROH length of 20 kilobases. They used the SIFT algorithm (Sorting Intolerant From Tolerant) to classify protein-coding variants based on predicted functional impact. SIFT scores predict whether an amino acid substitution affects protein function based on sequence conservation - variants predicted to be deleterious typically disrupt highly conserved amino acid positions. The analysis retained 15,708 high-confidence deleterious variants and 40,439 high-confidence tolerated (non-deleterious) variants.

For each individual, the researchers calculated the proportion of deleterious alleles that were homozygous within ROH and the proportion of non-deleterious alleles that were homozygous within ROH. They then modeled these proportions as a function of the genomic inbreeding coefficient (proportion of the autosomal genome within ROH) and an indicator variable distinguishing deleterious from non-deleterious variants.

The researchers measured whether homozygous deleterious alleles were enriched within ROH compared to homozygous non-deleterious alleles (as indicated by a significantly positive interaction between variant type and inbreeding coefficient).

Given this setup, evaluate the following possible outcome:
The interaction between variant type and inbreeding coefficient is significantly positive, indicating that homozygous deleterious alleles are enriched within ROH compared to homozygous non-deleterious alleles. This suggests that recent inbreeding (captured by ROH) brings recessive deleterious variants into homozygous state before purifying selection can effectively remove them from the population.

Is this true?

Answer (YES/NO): YES